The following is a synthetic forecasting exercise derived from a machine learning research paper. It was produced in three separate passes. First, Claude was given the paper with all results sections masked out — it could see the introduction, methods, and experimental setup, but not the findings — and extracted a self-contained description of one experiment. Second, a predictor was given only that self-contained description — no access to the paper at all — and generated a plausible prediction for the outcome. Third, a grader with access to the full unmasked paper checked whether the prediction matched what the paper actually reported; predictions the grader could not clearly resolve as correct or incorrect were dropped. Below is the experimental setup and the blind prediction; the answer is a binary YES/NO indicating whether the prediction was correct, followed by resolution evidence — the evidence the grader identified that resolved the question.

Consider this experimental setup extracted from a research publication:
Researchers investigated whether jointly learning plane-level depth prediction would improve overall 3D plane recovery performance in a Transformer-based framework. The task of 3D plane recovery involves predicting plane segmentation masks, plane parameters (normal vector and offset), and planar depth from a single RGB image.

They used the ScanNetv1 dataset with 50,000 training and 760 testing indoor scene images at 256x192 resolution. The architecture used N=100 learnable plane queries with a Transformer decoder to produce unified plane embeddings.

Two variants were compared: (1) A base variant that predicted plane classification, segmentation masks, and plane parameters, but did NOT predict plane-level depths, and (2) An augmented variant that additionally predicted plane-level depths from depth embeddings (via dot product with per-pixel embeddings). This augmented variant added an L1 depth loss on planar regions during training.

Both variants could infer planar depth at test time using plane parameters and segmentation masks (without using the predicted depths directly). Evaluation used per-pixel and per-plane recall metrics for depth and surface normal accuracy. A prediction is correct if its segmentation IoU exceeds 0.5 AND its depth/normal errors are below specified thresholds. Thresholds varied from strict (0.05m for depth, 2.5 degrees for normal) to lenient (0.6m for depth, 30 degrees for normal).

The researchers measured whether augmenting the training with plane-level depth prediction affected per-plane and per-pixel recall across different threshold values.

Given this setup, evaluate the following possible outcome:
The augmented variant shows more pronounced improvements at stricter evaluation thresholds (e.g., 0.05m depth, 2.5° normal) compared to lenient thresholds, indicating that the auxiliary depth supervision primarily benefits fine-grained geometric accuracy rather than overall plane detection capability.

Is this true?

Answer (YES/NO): YES